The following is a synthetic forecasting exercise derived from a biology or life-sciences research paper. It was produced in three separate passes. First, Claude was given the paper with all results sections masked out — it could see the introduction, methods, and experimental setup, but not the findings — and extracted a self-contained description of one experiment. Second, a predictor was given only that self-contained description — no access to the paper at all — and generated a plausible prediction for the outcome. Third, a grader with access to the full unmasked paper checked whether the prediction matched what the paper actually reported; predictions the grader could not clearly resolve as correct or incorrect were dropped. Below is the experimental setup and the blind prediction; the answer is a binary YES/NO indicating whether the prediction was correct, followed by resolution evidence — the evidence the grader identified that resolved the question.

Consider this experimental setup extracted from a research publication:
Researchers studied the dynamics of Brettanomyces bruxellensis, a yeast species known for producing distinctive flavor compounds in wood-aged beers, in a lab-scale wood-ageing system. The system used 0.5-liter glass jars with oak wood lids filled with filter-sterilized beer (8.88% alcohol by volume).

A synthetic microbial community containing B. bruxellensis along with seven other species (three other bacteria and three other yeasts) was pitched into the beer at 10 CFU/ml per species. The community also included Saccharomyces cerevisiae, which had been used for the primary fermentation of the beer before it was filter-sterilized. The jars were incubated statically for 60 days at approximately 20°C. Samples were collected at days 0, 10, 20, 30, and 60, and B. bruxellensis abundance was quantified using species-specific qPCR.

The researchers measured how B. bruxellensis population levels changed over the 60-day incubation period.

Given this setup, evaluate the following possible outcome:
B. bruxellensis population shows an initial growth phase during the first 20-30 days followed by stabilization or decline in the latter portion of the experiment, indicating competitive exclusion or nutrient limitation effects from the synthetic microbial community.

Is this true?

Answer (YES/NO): NO